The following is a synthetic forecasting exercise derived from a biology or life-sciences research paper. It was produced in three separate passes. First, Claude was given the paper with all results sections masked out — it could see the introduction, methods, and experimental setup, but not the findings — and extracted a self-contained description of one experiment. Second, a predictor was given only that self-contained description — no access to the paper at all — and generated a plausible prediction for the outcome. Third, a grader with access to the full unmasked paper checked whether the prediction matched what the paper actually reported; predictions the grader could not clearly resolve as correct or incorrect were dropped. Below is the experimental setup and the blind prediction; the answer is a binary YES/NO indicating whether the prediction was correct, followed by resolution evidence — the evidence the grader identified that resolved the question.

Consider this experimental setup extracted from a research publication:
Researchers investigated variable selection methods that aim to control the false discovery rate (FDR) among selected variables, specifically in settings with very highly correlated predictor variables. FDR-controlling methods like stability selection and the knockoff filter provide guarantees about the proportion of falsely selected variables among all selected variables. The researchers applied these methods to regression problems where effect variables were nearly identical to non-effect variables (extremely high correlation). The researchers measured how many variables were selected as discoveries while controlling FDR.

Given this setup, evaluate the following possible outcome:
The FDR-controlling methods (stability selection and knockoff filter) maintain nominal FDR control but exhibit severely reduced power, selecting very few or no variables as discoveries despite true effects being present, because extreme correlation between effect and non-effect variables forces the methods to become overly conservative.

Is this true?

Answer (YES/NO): YES